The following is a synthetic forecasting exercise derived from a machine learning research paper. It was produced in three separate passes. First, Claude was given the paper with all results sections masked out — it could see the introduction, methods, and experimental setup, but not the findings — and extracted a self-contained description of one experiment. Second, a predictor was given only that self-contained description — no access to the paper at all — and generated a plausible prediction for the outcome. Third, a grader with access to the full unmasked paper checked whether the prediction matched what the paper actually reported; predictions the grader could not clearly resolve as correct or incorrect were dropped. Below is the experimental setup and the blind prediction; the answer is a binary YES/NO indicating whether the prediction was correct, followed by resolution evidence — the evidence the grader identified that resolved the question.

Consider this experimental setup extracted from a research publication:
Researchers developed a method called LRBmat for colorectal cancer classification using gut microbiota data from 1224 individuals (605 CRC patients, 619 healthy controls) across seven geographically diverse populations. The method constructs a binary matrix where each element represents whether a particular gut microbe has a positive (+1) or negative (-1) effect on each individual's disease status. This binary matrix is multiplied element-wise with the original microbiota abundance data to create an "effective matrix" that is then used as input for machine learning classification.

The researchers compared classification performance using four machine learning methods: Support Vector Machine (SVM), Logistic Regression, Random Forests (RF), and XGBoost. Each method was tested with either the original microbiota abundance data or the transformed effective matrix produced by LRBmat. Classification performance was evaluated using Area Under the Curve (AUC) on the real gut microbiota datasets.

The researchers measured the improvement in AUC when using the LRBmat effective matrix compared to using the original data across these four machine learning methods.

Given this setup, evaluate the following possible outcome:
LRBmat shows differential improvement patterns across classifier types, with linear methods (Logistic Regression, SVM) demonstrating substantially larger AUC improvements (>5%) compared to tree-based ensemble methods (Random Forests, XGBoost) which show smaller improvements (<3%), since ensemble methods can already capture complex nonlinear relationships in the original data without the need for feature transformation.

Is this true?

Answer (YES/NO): NO